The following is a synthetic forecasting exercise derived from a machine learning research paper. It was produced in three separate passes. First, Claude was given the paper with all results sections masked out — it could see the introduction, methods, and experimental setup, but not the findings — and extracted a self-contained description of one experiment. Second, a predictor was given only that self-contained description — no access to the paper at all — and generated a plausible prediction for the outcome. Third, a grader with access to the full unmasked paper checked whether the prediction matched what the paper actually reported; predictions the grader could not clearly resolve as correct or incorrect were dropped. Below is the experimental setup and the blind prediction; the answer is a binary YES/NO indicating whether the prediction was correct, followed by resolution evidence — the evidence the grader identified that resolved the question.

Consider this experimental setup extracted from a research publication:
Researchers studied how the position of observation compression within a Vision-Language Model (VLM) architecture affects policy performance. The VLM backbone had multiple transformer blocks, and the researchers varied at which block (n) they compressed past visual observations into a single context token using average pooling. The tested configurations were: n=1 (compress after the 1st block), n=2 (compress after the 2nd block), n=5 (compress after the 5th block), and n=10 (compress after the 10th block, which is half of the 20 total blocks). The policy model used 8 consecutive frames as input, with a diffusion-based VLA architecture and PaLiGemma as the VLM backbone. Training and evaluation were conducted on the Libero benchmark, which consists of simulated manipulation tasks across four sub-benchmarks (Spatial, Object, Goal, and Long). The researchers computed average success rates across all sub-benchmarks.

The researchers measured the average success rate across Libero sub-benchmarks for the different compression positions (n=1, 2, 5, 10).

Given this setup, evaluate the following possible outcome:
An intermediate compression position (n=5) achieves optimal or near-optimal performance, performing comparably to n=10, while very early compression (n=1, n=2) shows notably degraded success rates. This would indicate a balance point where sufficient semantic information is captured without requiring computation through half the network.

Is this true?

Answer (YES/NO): NO